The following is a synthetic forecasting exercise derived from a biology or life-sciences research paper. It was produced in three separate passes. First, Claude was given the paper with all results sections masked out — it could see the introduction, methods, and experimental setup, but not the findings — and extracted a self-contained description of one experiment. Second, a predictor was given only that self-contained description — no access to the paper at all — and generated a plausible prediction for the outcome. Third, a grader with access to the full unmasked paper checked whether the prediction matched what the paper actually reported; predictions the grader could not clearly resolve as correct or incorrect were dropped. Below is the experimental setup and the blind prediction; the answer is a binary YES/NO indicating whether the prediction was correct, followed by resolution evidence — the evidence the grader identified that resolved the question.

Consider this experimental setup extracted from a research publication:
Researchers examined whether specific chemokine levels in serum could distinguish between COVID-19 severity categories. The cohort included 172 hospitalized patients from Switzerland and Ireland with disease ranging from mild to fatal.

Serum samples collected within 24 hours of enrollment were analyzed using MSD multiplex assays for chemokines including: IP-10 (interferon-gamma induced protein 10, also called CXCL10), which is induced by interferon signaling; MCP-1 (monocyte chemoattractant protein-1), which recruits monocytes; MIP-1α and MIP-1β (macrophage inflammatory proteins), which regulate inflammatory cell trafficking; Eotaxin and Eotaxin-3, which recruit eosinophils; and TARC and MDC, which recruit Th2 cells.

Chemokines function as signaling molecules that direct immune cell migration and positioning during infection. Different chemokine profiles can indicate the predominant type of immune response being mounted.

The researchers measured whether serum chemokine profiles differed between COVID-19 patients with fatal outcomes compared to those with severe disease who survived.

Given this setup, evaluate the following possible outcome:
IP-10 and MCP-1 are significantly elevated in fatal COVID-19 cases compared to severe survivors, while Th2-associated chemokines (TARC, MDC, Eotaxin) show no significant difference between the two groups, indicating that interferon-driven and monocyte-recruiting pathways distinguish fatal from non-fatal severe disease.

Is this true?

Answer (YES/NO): NO